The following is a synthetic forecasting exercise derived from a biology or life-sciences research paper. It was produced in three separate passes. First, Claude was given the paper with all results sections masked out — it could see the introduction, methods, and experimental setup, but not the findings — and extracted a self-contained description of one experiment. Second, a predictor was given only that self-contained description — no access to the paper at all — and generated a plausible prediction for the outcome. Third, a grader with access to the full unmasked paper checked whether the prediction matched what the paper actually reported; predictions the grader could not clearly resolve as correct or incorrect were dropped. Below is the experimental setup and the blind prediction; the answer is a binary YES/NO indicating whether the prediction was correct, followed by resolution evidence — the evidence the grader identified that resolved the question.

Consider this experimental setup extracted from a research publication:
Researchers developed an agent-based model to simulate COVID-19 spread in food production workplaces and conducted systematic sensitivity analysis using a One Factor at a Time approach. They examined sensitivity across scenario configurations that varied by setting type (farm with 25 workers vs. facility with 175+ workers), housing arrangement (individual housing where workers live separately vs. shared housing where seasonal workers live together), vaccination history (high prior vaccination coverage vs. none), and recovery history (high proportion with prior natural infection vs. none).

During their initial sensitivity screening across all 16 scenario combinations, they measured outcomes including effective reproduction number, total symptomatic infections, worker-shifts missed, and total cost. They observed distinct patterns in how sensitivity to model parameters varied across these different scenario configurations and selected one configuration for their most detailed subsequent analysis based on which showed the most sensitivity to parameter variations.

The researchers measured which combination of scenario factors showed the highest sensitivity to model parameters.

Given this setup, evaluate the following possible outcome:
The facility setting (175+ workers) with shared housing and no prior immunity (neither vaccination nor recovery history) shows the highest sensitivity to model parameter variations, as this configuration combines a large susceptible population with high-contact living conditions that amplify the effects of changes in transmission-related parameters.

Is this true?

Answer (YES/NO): NO